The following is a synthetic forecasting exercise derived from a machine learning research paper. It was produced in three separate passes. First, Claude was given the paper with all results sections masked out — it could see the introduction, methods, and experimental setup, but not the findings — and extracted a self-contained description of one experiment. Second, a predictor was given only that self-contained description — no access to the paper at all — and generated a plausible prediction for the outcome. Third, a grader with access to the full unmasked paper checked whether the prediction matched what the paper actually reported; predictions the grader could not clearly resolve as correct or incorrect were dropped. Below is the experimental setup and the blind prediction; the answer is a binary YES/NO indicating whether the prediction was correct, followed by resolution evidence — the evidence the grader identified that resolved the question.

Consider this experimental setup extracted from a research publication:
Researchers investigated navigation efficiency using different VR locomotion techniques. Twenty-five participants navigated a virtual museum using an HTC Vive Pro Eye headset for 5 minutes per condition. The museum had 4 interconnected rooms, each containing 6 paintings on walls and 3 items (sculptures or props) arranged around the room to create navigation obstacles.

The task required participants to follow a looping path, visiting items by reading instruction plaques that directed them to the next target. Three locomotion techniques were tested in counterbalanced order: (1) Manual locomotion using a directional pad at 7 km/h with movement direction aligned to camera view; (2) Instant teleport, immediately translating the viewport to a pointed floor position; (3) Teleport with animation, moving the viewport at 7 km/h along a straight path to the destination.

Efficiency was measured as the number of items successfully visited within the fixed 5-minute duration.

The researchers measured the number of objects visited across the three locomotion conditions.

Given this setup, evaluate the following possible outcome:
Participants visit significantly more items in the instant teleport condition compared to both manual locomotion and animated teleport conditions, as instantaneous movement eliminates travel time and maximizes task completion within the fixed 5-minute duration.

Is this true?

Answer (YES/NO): NO